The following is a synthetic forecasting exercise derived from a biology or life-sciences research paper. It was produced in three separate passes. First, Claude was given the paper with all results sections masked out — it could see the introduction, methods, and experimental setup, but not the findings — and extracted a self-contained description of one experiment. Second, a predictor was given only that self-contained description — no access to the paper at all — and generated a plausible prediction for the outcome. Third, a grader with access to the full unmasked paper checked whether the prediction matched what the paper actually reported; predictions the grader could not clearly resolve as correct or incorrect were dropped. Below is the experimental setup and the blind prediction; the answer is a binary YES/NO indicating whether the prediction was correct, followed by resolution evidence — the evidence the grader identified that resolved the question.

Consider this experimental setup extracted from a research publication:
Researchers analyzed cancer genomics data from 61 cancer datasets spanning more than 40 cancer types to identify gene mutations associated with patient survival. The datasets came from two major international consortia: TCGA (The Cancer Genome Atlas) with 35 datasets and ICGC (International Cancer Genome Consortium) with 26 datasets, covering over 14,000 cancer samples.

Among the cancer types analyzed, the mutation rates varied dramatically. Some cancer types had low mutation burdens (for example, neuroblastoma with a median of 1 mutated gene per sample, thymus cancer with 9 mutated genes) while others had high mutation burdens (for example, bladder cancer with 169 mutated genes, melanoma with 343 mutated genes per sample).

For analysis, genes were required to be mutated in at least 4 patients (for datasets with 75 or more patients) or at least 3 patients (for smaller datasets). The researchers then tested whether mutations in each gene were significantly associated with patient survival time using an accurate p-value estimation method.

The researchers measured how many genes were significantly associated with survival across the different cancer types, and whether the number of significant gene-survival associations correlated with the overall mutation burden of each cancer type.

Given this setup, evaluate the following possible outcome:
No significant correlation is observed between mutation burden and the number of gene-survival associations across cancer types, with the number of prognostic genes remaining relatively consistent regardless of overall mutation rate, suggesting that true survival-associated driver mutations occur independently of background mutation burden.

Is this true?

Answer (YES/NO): NO